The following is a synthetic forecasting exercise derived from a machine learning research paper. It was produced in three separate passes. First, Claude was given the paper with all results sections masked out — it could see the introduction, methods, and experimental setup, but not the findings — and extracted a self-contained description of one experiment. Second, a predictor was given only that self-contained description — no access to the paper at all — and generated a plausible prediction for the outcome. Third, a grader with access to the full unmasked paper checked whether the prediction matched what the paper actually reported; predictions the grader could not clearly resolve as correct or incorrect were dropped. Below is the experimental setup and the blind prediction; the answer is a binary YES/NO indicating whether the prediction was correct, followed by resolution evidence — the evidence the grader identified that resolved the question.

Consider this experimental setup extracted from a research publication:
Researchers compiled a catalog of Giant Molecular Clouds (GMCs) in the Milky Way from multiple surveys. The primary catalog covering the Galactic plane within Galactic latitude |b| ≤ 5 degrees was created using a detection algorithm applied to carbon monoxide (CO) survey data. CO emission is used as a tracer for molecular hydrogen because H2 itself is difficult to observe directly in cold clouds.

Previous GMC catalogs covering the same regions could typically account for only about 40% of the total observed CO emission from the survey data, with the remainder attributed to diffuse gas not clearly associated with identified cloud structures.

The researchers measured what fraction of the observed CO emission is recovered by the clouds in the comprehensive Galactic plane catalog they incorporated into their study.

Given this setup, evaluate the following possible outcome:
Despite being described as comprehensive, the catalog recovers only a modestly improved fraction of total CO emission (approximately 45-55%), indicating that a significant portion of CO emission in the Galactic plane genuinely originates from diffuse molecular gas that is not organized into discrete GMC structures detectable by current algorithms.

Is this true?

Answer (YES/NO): NO